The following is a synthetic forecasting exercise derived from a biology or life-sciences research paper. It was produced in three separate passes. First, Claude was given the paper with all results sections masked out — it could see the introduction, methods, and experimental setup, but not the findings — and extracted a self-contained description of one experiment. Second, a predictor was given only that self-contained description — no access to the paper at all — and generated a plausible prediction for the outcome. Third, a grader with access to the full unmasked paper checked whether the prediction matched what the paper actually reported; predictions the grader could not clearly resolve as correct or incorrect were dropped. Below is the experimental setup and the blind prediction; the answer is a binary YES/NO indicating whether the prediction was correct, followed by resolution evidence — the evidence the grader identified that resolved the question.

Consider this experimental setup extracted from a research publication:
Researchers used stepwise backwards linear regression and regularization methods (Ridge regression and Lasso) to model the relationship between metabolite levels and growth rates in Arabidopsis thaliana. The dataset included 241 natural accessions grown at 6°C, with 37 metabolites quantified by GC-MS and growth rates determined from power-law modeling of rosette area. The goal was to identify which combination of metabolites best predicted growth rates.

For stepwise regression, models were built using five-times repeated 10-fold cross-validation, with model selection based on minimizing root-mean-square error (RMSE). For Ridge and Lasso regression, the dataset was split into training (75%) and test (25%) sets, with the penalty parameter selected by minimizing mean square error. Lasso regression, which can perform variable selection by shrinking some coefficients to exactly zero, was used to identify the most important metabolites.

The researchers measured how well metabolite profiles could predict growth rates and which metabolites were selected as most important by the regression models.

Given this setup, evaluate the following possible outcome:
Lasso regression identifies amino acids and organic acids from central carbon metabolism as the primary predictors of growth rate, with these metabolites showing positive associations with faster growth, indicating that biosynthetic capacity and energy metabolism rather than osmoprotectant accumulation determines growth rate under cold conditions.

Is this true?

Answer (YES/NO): NO